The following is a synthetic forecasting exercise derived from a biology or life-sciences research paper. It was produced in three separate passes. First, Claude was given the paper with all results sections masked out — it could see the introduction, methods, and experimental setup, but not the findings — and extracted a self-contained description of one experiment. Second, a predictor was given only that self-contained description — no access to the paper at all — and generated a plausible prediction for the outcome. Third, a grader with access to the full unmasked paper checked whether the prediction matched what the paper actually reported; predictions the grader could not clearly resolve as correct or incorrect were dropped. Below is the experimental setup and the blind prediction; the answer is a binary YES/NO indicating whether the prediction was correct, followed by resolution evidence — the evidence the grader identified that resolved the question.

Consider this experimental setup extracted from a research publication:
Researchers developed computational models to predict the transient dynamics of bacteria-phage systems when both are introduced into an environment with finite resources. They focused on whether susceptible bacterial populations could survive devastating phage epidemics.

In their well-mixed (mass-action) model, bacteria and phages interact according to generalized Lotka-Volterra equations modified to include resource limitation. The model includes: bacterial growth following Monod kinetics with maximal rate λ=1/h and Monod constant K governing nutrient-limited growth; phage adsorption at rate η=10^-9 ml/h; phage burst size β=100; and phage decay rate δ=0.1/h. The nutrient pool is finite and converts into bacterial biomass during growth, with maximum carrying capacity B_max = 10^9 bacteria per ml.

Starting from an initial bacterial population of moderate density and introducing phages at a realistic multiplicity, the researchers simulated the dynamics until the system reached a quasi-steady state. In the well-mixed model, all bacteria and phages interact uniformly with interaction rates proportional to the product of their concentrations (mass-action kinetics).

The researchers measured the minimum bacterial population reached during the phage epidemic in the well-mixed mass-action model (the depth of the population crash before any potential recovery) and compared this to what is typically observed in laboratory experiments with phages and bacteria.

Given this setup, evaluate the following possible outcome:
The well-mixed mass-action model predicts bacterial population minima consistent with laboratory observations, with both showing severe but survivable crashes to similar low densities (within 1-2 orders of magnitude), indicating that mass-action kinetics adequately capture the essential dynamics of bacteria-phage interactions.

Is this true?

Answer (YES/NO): NO